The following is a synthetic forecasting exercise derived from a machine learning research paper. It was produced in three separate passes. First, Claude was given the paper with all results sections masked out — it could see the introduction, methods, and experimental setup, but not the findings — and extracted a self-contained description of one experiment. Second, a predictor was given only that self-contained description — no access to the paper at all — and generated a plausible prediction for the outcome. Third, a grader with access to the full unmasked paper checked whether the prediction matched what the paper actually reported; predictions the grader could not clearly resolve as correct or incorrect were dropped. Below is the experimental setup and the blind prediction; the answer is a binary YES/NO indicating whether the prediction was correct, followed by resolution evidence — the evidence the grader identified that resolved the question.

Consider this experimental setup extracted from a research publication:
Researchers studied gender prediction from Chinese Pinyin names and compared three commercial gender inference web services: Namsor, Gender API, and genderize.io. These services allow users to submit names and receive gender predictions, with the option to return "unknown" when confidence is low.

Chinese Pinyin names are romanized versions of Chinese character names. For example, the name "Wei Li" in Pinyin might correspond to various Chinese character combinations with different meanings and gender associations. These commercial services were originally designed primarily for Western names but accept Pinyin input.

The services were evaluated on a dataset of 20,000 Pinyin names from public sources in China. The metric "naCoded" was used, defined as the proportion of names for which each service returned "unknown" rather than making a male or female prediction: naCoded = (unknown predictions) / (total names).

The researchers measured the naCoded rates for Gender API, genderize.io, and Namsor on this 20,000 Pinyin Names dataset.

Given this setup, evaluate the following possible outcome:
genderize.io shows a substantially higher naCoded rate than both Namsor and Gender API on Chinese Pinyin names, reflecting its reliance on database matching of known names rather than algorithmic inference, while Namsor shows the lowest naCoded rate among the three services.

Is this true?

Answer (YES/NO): NO